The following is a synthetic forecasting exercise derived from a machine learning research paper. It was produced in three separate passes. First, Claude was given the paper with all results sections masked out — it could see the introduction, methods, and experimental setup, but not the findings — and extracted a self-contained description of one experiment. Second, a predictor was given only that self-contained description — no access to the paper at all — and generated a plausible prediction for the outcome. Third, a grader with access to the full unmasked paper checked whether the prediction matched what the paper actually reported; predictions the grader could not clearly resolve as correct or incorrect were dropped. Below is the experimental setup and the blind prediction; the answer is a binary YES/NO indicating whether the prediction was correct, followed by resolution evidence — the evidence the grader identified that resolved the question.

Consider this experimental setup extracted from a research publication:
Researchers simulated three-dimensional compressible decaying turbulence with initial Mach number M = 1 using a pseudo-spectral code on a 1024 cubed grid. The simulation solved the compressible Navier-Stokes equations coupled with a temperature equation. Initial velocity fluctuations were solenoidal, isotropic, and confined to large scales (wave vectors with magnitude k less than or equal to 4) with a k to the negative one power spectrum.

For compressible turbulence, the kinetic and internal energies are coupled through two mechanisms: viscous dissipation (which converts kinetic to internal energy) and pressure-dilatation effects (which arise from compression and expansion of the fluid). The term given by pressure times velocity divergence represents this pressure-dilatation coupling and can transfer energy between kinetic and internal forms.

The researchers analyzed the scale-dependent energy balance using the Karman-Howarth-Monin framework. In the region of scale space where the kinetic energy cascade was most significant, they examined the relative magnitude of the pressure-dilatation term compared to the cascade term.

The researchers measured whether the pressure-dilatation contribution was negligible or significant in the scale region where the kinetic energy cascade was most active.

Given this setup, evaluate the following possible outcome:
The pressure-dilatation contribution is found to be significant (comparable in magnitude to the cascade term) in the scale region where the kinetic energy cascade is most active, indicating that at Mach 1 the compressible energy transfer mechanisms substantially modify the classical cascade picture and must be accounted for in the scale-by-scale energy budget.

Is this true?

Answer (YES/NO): NO